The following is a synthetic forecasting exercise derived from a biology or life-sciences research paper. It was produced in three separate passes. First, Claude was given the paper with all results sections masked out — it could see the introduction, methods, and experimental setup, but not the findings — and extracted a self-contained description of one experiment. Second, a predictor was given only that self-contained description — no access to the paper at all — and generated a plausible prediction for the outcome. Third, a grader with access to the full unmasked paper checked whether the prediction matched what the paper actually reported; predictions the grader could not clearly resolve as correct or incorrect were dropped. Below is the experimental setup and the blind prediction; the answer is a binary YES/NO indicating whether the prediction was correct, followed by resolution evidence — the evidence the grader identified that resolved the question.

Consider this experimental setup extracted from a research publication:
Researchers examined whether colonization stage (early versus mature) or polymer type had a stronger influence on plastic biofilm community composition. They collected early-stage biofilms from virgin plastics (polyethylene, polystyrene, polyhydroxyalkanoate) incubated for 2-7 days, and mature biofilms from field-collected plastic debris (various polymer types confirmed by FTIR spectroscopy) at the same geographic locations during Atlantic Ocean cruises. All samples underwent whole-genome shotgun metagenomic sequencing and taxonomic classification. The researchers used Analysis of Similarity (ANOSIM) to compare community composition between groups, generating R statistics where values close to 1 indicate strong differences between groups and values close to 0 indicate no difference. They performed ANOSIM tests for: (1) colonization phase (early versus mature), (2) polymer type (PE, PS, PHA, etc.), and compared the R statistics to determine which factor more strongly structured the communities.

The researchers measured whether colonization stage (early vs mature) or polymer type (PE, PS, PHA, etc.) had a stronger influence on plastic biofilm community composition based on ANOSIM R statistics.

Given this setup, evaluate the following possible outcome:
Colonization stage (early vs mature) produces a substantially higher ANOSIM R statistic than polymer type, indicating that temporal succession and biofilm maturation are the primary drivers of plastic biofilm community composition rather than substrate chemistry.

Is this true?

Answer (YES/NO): YES